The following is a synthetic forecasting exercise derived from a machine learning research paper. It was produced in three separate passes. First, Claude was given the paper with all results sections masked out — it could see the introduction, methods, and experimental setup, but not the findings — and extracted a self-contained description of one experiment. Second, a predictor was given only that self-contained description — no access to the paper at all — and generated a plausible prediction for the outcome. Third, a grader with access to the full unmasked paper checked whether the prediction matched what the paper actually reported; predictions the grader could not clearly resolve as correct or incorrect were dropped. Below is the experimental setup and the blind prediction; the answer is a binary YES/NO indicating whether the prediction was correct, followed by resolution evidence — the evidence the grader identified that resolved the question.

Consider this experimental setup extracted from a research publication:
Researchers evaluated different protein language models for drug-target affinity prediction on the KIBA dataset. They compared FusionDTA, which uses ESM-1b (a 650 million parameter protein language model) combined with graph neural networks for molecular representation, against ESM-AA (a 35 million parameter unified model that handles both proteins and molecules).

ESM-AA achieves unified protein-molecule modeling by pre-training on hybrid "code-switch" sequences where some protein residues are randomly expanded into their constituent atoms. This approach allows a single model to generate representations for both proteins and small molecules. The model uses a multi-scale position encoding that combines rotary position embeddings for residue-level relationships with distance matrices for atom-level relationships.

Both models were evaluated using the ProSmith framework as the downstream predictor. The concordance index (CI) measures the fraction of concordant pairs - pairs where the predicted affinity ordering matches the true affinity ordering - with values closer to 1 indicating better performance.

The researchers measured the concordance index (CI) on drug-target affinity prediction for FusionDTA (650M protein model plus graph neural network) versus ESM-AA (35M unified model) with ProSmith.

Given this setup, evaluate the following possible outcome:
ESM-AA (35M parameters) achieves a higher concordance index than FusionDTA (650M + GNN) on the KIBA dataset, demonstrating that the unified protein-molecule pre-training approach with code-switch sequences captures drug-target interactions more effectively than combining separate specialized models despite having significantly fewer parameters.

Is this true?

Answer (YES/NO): NO